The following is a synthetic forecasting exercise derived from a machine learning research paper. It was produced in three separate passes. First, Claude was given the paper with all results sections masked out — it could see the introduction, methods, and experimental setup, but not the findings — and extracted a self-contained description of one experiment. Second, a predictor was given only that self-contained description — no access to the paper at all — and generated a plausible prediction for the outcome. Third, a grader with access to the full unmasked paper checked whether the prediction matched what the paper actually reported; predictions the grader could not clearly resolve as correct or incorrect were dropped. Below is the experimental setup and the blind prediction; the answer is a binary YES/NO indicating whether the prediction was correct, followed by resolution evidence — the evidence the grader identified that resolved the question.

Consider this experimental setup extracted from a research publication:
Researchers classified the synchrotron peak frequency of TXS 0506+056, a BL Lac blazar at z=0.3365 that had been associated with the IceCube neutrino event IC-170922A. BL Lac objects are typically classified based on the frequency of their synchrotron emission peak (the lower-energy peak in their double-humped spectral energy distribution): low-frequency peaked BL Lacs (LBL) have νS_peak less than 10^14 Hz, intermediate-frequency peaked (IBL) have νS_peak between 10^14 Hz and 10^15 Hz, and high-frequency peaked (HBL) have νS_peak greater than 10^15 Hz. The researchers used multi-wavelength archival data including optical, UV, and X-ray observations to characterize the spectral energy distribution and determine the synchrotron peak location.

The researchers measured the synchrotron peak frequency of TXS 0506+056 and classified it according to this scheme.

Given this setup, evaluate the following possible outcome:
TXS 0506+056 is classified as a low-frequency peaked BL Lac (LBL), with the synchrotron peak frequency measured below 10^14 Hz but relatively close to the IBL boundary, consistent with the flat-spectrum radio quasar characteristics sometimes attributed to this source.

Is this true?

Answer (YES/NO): NO